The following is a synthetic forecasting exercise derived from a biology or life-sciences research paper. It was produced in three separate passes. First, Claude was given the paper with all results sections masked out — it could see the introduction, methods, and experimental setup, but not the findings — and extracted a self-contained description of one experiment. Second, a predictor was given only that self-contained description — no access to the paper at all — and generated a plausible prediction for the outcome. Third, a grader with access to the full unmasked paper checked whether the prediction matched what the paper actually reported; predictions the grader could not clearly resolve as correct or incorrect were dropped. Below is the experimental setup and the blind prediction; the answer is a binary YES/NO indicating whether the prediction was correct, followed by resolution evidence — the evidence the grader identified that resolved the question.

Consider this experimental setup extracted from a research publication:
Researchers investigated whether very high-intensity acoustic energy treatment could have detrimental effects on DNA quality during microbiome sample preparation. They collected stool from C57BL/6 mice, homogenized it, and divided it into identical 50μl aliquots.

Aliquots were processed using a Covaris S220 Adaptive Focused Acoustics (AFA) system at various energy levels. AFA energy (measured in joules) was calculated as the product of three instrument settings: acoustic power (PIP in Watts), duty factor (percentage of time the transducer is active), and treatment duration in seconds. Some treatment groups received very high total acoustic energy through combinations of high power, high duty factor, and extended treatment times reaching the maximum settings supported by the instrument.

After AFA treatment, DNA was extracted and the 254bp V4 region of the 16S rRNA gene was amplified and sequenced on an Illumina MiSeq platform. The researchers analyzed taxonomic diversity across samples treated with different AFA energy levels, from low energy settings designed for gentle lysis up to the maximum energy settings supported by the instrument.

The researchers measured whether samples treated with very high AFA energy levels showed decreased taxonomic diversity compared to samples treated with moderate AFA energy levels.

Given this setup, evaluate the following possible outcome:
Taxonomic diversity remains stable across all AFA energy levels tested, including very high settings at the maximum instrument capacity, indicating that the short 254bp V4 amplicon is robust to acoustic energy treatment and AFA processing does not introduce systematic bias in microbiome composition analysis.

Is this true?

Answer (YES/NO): NO